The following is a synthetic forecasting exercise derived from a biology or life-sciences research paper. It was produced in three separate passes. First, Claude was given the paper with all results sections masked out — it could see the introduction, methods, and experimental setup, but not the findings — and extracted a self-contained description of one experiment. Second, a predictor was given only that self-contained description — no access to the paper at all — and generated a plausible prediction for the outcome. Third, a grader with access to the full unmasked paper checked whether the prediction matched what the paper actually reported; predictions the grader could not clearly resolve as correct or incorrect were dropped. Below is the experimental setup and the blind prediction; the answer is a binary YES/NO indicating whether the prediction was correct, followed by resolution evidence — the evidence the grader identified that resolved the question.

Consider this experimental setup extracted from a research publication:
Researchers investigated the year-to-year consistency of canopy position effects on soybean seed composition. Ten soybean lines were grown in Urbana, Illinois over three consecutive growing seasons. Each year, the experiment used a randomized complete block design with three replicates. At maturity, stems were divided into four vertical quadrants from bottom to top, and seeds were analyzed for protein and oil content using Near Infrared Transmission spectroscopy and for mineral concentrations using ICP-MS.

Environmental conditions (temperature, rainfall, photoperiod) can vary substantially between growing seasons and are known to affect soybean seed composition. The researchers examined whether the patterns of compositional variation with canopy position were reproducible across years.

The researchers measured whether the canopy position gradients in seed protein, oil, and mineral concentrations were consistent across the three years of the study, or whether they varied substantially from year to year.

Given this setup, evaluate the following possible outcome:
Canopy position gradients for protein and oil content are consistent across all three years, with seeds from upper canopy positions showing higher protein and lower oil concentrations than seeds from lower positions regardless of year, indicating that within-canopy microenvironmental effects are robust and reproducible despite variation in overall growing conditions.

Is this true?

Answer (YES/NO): YES